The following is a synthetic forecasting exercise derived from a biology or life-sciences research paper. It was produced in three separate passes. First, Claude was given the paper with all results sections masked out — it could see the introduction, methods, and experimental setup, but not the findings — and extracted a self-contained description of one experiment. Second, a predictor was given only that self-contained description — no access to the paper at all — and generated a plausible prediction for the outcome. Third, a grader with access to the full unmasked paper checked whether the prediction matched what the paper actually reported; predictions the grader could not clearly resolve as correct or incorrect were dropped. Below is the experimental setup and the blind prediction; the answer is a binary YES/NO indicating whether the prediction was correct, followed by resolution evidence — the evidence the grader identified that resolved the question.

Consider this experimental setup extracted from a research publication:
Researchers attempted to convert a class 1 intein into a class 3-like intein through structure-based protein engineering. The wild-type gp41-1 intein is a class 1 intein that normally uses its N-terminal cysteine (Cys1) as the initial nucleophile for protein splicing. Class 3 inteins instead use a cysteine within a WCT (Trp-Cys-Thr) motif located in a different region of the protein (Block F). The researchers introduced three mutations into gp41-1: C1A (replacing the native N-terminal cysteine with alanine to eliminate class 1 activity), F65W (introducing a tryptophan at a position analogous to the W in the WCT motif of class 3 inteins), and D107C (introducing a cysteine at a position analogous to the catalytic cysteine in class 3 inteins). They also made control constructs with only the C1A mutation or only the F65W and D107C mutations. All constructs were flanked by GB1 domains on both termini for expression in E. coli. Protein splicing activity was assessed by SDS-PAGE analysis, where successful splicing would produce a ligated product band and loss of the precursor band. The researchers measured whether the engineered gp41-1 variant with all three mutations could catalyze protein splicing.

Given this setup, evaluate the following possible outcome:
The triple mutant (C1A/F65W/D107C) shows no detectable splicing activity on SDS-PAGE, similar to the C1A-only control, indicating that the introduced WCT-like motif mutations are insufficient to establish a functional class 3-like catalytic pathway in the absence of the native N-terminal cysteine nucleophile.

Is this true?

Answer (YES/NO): NO